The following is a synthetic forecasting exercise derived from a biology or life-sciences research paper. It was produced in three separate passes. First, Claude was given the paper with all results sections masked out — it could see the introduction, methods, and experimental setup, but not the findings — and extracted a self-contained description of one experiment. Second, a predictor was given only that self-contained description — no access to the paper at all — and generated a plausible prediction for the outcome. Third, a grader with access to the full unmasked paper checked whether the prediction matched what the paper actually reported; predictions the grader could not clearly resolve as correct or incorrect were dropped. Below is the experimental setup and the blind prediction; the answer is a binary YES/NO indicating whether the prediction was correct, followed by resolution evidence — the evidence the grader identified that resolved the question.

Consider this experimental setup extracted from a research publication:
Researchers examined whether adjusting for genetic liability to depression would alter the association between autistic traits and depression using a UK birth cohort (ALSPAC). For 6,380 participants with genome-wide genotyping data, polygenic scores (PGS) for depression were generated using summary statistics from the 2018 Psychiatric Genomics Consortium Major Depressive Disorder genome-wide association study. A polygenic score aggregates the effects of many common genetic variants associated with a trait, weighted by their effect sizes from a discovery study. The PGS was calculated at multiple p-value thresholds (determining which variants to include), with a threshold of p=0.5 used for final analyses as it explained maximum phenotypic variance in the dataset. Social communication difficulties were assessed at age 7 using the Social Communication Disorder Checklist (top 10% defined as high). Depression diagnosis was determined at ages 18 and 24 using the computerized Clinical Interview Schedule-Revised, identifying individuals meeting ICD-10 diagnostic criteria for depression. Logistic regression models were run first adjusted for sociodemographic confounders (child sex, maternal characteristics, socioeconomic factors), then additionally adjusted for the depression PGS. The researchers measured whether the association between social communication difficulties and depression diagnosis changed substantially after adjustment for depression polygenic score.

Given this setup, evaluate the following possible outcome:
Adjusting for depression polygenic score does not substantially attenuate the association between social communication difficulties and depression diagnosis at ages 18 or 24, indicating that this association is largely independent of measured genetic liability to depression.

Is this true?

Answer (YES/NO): YES